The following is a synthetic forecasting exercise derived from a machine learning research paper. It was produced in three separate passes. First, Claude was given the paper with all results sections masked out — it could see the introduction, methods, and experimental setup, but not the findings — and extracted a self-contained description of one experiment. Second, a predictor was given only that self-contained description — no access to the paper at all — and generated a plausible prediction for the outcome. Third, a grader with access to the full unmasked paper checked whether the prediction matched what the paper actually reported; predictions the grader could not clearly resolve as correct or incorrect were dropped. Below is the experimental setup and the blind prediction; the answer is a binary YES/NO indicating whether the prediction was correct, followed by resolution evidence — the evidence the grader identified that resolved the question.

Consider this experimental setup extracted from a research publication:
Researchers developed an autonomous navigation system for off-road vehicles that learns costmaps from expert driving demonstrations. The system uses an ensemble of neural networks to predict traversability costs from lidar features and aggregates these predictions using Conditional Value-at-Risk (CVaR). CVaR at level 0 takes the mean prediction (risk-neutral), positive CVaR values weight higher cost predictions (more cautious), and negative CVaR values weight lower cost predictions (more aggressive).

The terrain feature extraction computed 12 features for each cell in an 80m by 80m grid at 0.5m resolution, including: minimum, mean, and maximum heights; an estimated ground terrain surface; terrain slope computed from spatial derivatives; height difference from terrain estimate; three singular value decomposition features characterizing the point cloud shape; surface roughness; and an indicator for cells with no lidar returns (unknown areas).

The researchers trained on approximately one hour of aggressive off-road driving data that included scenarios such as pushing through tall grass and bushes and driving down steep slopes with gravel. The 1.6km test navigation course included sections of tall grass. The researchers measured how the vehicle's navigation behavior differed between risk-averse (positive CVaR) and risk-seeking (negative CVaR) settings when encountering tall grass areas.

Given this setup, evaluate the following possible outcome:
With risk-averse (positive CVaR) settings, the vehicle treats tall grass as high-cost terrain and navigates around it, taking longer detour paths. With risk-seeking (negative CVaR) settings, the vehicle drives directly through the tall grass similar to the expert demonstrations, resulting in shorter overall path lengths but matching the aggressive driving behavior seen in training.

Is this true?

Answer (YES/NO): YES